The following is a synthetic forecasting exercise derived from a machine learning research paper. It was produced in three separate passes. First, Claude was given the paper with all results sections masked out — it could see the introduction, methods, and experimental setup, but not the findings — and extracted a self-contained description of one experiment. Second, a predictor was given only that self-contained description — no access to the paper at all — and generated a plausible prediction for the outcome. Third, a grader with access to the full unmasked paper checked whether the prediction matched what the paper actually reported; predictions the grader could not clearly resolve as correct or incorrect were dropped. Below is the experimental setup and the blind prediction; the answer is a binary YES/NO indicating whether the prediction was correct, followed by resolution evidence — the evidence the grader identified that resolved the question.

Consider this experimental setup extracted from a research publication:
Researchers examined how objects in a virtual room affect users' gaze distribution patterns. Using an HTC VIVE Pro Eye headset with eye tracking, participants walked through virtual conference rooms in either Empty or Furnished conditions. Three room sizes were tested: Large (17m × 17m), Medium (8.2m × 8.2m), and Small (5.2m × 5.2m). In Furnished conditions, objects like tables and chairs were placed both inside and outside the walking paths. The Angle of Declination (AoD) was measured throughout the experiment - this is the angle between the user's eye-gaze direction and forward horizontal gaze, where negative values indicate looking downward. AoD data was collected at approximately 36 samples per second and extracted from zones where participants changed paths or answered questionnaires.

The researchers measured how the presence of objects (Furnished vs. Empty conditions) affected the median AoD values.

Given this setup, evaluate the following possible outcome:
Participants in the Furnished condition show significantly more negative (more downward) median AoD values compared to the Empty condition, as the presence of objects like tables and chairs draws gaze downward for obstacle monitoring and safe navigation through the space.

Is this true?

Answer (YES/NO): NO